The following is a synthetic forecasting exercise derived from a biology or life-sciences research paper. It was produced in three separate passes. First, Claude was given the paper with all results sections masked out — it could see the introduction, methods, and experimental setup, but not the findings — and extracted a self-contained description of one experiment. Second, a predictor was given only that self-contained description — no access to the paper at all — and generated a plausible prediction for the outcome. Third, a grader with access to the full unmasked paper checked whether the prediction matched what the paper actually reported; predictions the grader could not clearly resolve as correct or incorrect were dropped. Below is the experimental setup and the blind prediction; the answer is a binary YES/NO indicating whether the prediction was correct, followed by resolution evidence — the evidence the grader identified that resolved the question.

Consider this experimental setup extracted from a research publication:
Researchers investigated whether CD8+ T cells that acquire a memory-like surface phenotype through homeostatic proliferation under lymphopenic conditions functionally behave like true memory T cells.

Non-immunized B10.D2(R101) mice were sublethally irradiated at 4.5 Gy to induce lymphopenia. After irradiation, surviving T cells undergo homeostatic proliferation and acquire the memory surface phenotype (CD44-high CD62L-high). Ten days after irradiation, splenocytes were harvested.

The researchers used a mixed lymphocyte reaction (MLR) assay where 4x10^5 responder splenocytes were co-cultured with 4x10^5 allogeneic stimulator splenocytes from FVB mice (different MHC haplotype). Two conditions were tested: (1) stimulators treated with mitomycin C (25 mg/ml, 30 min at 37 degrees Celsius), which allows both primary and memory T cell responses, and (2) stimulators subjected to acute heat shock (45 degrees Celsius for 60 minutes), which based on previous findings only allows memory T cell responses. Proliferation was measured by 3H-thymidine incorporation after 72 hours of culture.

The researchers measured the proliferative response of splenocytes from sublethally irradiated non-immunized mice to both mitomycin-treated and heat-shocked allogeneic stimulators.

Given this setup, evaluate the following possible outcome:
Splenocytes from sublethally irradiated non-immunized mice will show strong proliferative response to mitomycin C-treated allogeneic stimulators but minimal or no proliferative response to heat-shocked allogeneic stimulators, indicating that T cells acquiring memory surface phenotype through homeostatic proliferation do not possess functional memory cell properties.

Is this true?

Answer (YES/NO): NO